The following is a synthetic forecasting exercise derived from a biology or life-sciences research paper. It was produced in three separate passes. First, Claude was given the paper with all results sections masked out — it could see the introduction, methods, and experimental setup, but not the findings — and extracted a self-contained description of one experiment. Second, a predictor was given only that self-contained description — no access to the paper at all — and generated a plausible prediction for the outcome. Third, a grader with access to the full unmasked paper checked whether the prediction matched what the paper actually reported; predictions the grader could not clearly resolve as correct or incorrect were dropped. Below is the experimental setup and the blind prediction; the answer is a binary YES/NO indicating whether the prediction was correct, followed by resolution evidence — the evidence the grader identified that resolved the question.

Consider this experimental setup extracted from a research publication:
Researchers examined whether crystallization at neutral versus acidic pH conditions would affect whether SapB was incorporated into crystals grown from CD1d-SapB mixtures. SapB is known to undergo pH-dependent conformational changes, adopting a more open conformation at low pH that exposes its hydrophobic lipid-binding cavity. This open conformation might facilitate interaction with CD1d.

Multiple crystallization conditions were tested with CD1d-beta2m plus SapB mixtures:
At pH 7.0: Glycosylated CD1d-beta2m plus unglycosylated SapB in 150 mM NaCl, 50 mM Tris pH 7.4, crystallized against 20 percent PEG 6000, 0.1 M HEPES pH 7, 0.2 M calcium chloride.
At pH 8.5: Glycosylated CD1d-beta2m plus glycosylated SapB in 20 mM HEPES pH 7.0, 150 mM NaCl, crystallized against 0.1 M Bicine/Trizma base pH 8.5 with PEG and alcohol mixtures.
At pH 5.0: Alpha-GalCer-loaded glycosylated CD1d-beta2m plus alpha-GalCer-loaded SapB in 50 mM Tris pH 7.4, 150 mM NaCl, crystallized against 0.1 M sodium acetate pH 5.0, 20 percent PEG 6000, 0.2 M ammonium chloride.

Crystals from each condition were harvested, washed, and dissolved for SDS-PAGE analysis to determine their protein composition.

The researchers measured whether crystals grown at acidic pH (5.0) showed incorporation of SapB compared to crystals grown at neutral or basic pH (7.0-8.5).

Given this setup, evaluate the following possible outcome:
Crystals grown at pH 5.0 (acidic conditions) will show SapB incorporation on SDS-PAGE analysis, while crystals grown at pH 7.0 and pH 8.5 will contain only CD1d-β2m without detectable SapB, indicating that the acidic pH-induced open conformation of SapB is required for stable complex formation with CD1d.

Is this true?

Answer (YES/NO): NO